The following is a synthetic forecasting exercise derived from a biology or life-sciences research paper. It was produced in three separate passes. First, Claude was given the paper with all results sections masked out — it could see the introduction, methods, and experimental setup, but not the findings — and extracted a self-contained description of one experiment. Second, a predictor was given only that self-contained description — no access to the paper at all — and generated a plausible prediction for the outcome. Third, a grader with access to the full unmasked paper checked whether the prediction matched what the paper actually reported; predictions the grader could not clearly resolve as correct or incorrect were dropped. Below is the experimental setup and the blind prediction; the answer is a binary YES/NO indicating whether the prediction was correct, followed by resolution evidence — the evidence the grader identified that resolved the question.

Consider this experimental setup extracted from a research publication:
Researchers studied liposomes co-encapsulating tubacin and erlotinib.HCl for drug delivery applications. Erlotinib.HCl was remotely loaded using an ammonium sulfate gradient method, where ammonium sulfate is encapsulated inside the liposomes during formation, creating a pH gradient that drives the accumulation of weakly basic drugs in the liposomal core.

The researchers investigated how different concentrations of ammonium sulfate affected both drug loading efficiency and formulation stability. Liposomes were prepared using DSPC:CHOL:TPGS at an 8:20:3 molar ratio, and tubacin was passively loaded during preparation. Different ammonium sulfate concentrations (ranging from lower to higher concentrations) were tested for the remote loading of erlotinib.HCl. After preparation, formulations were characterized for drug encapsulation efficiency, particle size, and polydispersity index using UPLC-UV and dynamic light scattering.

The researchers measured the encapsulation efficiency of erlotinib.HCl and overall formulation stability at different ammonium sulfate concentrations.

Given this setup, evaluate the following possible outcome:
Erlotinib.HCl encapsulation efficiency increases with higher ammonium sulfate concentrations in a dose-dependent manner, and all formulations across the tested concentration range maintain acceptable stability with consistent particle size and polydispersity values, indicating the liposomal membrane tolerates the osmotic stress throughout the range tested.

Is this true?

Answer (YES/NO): NO